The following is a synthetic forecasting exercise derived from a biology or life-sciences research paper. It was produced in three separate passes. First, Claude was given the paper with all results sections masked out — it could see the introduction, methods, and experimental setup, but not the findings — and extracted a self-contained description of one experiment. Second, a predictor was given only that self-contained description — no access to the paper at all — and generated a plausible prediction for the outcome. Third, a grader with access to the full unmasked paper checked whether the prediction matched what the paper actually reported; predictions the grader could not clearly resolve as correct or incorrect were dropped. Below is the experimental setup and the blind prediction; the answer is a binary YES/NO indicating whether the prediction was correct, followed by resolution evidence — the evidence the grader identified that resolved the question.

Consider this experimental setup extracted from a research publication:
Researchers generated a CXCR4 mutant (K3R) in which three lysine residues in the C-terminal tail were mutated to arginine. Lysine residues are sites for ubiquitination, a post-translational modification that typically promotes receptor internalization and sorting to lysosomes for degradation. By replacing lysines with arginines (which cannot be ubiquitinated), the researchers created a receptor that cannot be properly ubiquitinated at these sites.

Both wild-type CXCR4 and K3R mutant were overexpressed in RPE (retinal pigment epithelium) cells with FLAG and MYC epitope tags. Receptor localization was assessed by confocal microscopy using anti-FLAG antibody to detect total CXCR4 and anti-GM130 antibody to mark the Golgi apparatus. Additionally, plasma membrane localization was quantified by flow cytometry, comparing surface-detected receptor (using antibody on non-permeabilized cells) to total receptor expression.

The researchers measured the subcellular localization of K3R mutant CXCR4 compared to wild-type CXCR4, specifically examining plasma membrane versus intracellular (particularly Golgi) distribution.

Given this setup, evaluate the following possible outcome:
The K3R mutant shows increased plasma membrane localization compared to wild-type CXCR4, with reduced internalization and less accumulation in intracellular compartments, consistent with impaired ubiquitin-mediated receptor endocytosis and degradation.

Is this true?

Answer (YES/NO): NO